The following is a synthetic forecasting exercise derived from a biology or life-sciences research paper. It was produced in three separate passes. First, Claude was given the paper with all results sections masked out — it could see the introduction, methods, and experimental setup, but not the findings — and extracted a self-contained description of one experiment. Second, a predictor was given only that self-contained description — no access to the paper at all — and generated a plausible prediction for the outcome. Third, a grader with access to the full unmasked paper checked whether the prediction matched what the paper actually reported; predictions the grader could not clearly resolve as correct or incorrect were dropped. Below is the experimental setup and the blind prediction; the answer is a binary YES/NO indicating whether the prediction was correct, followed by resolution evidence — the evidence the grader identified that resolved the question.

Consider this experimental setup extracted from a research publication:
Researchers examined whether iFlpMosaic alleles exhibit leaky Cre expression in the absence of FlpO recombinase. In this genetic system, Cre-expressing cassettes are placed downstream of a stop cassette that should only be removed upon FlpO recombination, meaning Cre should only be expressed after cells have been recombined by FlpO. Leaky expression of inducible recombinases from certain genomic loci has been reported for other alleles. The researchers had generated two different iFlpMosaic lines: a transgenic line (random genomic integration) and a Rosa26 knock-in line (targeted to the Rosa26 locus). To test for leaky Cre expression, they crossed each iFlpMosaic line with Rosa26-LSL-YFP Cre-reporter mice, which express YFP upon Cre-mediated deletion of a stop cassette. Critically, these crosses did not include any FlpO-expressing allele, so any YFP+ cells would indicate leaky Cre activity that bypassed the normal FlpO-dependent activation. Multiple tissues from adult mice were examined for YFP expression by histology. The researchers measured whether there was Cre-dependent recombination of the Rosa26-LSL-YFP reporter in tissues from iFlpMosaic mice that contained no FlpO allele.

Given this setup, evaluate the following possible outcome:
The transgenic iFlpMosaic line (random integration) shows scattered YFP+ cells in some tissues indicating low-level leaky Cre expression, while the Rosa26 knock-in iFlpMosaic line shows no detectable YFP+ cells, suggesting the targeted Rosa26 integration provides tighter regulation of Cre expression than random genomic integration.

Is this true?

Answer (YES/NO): YES